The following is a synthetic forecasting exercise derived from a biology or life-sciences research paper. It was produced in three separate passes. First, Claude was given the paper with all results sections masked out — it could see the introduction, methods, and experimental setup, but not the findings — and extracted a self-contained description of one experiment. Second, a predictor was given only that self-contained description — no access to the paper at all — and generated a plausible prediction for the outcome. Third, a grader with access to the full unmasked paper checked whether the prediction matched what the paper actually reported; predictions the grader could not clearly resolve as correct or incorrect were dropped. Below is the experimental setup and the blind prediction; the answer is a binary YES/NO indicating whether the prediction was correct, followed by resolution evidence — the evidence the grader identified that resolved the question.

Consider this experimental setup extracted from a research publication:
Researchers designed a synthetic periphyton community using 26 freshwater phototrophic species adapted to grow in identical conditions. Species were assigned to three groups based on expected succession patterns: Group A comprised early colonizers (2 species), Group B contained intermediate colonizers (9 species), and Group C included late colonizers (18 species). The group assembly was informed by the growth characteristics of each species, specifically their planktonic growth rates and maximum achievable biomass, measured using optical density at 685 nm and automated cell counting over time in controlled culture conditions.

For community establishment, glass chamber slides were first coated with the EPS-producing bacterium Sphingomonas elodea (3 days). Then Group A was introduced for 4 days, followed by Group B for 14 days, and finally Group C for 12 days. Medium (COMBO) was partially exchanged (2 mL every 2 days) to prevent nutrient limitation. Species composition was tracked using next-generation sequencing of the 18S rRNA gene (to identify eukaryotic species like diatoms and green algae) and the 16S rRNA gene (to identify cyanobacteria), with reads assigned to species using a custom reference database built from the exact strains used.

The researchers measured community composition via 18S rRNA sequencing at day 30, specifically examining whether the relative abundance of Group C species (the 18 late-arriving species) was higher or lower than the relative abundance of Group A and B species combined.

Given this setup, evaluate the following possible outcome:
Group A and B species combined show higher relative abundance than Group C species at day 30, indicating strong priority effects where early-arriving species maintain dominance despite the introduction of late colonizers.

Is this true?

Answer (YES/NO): NO